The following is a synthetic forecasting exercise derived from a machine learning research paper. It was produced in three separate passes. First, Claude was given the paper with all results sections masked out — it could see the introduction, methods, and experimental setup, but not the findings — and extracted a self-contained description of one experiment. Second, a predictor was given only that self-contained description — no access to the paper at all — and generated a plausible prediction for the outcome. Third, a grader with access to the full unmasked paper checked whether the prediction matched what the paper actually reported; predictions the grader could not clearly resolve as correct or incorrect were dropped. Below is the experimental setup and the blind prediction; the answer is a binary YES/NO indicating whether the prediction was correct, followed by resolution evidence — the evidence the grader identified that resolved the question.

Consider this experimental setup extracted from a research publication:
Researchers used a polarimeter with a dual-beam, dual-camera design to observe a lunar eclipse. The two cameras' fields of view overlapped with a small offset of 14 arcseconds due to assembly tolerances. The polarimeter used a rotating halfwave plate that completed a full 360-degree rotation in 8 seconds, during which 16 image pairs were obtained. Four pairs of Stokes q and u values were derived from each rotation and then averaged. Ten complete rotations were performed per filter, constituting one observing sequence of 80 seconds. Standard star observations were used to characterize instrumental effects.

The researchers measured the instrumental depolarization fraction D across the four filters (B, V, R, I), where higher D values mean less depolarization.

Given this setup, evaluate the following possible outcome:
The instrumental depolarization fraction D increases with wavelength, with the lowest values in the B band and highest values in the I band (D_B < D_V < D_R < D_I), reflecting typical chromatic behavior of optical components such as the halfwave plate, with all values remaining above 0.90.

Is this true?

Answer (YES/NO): NO